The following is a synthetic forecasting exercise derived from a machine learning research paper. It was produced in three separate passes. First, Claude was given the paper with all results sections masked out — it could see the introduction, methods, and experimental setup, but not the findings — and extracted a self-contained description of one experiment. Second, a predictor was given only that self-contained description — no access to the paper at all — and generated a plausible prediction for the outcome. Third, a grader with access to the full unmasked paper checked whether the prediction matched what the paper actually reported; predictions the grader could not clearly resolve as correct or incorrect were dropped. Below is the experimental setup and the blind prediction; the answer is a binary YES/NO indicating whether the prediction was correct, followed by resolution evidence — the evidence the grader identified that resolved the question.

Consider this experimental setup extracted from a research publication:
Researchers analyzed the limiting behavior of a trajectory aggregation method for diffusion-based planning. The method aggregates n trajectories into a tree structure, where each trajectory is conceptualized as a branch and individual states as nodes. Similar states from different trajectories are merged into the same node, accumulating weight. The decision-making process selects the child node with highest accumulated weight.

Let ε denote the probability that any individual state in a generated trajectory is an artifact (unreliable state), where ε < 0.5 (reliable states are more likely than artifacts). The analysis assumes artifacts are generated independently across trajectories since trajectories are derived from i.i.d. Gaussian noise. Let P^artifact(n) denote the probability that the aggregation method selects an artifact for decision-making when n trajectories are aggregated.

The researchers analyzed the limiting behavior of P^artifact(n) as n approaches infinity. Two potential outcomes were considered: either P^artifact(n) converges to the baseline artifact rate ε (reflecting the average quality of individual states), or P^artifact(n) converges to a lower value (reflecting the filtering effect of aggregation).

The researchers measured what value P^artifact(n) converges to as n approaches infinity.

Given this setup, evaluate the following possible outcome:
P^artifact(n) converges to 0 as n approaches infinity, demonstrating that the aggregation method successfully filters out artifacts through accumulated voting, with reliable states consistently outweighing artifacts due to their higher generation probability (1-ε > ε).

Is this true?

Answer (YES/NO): YES